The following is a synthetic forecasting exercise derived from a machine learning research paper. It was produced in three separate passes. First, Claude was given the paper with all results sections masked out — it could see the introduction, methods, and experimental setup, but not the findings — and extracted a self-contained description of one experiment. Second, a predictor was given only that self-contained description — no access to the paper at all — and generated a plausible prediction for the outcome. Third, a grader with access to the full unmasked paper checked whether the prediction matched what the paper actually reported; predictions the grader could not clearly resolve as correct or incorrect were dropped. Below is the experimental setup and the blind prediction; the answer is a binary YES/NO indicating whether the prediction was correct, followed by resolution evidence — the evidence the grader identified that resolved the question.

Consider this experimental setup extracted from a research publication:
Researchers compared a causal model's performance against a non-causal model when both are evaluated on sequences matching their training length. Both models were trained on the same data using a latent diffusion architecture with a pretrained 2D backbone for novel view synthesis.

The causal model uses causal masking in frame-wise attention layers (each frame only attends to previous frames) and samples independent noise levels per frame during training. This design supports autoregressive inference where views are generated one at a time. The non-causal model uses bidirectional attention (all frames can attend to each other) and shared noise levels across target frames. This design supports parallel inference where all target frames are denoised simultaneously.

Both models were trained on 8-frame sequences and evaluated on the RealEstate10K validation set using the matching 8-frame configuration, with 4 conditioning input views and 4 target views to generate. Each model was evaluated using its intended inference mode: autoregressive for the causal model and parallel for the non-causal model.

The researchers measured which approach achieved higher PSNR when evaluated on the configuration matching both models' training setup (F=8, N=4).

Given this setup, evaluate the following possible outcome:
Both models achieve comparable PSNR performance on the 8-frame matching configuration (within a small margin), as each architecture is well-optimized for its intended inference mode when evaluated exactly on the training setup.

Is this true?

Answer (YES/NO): NO